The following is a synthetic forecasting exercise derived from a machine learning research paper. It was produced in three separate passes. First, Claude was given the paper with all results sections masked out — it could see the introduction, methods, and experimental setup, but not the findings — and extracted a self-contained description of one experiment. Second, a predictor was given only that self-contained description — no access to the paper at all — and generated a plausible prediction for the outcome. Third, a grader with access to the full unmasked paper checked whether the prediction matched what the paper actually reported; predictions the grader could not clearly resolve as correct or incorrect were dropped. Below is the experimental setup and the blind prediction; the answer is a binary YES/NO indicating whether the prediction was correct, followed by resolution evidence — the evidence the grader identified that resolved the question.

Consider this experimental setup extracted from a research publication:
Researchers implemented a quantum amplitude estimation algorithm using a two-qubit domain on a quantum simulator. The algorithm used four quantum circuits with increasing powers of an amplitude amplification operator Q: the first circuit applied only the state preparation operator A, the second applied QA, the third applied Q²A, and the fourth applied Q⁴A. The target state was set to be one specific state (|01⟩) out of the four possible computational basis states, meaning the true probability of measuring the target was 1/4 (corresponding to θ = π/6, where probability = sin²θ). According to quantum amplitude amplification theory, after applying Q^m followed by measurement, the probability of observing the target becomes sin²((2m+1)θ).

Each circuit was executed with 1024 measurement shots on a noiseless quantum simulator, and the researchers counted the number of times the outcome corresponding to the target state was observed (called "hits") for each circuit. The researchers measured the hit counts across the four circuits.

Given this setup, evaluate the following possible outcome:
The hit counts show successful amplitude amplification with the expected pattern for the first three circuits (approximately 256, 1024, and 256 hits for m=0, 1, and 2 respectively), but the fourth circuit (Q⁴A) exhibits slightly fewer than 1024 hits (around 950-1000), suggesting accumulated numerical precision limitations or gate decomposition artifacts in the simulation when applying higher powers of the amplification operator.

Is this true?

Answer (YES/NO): NO